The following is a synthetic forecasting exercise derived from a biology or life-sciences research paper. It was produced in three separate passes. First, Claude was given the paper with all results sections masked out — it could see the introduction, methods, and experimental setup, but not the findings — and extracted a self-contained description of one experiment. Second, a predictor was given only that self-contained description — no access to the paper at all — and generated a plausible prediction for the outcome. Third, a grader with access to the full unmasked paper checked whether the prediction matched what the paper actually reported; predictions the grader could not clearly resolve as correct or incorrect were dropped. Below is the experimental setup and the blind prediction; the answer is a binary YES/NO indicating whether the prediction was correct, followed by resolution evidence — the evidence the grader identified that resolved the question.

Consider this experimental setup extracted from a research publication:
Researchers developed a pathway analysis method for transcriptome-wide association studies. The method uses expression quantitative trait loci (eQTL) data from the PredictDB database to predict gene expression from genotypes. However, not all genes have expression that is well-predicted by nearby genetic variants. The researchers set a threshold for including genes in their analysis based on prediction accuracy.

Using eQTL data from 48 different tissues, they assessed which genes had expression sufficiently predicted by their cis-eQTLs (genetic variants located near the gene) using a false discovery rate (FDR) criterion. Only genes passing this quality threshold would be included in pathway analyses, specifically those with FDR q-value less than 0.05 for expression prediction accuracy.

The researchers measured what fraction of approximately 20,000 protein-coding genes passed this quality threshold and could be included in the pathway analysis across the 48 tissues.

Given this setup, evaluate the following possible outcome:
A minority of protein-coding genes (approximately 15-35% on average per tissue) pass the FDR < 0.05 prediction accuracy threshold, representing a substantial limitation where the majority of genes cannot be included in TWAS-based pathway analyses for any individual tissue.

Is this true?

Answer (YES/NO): YES